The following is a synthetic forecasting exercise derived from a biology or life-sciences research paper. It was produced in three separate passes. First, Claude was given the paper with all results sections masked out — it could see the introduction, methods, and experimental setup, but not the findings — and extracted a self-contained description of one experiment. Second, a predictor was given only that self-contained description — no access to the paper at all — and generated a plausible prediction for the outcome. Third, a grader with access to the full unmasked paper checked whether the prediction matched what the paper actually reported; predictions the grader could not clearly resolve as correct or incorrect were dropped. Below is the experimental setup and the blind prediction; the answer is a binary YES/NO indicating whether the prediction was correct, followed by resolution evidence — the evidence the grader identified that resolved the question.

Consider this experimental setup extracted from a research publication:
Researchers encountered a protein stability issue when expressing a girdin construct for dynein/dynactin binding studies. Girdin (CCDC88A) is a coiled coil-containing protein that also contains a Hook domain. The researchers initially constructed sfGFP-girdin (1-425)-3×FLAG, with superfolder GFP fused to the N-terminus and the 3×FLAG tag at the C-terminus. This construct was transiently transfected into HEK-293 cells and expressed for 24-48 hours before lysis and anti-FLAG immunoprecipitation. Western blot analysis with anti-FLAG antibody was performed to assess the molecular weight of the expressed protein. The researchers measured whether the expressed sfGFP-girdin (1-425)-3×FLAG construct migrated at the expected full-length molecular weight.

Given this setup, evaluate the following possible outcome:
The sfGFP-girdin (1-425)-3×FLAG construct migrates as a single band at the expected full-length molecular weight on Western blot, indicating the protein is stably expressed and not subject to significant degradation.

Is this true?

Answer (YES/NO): NO